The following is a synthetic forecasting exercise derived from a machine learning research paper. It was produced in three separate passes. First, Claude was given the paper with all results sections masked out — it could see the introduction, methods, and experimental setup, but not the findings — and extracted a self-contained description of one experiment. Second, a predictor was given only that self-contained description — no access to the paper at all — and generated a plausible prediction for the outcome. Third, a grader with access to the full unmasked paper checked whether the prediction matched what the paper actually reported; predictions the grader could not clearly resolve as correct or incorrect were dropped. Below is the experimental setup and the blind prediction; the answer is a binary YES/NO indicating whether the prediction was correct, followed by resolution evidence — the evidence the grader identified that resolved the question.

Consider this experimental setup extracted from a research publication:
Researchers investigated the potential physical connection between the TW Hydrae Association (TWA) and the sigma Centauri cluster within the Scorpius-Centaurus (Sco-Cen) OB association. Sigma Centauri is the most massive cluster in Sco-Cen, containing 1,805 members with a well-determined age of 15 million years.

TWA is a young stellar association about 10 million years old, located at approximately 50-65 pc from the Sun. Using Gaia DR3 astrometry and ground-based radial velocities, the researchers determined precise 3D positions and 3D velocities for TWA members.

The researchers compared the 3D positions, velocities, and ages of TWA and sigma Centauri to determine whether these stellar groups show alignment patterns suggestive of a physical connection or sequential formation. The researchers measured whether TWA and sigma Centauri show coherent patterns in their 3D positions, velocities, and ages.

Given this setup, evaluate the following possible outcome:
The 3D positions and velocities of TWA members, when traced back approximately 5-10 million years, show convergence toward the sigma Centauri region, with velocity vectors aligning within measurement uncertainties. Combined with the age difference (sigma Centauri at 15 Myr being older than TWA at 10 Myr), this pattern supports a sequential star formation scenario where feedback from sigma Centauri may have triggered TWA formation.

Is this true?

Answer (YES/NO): YES